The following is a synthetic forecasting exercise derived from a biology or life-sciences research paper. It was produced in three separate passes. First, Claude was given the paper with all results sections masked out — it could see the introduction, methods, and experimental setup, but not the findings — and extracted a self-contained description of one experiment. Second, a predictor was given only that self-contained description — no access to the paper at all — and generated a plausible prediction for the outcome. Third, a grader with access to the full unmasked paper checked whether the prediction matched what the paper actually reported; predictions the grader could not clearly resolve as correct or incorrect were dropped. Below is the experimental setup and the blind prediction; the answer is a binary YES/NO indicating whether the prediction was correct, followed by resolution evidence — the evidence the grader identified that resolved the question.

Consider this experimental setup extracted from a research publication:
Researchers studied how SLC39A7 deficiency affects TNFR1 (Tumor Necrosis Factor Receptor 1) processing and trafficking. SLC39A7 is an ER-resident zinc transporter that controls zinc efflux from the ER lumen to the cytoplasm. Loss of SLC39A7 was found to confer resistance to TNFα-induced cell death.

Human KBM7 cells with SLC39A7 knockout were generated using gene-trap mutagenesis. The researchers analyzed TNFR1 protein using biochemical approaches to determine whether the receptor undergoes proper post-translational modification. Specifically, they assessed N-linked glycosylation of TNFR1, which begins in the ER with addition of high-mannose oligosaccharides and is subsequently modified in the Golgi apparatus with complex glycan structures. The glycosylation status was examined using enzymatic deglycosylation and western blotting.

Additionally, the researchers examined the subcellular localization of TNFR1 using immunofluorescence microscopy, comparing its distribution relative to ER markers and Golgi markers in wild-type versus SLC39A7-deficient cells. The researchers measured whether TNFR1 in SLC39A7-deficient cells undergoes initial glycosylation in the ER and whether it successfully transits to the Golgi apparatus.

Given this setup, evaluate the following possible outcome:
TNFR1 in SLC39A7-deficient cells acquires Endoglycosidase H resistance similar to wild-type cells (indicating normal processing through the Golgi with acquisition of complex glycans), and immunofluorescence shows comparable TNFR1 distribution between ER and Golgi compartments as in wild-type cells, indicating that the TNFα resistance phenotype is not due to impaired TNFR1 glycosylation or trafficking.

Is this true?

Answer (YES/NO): NO